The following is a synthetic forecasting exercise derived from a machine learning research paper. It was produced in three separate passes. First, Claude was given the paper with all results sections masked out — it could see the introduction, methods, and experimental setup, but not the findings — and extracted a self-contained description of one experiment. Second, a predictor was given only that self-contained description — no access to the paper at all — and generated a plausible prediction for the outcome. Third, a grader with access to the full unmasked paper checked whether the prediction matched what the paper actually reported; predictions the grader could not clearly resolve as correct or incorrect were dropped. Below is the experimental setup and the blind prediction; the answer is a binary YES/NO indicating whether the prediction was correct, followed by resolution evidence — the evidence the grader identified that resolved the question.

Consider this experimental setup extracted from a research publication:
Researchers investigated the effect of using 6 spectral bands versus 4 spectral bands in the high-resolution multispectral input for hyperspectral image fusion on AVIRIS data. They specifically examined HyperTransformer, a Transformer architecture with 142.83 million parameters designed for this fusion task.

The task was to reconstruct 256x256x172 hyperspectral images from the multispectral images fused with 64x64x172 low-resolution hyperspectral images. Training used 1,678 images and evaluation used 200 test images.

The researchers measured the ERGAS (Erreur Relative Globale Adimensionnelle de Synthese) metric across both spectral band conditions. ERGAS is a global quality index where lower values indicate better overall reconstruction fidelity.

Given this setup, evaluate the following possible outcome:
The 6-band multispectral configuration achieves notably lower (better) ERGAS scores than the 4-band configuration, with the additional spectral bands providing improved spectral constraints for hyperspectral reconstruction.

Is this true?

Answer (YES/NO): YES